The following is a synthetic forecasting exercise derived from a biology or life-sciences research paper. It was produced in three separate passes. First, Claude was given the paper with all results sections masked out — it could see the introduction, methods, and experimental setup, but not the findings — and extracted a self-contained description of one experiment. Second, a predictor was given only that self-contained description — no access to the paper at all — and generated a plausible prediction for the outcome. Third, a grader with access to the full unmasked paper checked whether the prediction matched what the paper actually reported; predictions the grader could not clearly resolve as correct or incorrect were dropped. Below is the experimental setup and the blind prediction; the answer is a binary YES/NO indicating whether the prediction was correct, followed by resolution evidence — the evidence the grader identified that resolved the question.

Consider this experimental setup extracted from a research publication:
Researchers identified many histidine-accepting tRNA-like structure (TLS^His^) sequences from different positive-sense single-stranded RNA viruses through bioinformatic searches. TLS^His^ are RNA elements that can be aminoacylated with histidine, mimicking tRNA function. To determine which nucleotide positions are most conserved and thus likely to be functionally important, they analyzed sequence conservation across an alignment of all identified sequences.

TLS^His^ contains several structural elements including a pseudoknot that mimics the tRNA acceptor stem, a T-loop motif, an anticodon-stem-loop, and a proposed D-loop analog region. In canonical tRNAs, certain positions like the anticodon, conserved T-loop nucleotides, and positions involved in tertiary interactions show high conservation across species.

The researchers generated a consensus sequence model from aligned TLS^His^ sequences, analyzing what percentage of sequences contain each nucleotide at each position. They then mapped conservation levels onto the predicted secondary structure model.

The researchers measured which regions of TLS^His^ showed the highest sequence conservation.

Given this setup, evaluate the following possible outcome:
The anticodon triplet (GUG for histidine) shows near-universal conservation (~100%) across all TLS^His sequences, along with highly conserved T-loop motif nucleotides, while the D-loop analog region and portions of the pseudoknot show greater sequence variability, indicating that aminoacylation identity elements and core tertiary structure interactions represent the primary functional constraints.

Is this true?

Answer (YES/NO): NO